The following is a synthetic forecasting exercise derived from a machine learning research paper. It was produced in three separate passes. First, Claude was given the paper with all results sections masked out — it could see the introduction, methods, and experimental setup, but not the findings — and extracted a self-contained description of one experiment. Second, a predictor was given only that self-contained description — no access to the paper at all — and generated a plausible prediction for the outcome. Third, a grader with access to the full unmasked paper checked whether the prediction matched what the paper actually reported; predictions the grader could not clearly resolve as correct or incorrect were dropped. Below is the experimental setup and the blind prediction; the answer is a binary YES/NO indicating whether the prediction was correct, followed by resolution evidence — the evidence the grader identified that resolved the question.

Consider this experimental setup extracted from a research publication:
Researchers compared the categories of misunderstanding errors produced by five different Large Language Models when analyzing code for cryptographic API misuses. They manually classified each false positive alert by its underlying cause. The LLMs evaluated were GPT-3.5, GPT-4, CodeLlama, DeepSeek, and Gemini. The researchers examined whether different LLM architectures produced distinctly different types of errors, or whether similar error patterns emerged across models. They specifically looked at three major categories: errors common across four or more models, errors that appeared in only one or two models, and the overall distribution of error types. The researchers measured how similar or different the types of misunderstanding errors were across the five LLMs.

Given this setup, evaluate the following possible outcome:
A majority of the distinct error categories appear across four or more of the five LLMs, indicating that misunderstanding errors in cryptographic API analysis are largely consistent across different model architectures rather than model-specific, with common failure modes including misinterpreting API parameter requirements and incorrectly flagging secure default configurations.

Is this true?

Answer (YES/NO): YES